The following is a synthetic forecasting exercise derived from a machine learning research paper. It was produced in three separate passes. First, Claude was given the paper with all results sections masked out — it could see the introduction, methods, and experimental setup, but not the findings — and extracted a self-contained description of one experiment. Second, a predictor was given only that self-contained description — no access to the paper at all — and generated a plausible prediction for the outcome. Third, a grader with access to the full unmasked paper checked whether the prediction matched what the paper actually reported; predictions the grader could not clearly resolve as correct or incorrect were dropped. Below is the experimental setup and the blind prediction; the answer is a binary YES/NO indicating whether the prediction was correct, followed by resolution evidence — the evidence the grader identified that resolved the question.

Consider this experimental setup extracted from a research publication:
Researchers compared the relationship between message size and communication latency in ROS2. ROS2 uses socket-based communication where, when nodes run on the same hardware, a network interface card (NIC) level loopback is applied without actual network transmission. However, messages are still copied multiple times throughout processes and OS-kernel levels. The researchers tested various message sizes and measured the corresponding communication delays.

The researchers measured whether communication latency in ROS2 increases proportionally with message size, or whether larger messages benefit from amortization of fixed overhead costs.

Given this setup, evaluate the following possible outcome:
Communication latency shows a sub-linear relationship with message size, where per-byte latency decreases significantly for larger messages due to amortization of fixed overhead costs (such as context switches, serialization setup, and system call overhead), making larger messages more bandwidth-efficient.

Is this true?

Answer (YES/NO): NO